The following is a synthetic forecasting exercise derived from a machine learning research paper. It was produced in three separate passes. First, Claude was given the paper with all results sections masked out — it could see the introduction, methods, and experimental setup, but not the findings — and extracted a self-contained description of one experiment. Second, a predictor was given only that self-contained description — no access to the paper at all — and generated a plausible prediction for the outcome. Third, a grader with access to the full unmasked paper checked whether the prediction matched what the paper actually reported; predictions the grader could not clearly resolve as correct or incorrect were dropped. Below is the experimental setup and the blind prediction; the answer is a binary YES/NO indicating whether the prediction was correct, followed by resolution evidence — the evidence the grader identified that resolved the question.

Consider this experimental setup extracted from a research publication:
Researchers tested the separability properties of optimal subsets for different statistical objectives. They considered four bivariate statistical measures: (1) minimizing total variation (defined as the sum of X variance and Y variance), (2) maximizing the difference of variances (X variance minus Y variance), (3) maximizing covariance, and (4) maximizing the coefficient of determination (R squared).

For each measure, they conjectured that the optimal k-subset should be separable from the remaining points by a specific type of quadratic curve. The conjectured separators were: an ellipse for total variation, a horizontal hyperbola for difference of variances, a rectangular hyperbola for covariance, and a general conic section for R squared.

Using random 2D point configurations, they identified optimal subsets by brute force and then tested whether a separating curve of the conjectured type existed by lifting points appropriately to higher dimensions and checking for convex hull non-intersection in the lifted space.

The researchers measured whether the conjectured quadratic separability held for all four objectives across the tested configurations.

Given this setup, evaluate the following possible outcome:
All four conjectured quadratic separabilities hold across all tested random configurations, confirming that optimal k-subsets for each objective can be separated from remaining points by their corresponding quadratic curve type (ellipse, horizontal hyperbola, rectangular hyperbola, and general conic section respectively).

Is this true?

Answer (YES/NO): YES